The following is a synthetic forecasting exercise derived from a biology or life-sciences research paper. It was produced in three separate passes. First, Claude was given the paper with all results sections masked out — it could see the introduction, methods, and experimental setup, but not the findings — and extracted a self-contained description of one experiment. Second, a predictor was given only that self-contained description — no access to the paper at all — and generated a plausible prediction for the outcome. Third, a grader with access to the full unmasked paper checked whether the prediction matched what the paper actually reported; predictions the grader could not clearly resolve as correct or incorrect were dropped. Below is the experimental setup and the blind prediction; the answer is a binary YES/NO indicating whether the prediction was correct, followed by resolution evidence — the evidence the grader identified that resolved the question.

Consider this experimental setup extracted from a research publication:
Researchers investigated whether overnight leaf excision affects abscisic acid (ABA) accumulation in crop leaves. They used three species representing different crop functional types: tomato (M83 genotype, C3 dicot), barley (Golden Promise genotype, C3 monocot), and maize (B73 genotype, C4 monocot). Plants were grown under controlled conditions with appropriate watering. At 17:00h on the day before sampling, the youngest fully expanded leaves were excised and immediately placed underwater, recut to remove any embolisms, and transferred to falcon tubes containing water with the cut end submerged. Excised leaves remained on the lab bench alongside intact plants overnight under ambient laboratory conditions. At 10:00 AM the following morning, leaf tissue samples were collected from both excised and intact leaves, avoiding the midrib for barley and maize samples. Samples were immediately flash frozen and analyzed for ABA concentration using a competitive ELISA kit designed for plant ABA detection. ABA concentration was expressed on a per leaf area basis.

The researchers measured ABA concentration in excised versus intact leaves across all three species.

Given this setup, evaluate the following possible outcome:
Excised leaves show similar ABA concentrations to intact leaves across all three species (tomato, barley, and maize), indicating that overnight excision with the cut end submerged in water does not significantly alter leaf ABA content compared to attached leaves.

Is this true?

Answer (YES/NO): YES